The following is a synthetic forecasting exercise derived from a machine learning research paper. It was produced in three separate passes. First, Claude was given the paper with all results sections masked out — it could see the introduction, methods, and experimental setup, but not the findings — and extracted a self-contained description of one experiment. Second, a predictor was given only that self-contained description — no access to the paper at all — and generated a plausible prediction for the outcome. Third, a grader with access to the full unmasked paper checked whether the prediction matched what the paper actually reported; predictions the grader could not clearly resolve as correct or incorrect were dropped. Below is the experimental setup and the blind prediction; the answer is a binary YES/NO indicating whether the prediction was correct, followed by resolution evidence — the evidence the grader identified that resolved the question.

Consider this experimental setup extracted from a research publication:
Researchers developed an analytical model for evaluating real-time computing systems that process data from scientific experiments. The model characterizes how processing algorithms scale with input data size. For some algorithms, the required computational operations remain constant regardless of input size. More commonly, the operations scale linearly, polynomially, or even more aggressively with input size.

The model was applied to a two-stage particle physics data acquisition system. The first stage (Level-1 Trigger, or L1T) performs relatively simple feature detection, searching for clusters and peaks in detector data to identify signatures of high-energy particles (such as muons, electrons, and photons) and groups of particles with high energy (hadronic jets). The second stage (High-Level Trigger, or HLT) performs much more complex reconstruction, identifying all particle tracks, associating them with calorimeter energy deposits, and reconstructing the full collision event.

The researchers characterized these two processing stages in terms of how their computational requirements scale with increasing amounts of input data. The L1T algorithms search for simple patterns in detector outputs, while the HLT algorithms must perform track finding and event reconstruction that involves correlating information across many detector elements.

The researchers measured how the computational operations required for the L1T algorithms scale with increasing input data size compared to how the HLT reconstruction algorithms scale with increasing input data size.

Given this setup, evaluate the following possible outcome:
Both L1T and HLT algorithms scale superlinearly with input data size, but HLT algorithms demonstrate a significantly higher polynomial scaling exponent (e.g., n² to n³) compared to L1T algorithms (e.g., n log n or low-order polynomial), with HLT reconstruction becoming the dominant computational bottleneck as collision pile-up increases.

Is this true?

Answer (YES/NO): NO